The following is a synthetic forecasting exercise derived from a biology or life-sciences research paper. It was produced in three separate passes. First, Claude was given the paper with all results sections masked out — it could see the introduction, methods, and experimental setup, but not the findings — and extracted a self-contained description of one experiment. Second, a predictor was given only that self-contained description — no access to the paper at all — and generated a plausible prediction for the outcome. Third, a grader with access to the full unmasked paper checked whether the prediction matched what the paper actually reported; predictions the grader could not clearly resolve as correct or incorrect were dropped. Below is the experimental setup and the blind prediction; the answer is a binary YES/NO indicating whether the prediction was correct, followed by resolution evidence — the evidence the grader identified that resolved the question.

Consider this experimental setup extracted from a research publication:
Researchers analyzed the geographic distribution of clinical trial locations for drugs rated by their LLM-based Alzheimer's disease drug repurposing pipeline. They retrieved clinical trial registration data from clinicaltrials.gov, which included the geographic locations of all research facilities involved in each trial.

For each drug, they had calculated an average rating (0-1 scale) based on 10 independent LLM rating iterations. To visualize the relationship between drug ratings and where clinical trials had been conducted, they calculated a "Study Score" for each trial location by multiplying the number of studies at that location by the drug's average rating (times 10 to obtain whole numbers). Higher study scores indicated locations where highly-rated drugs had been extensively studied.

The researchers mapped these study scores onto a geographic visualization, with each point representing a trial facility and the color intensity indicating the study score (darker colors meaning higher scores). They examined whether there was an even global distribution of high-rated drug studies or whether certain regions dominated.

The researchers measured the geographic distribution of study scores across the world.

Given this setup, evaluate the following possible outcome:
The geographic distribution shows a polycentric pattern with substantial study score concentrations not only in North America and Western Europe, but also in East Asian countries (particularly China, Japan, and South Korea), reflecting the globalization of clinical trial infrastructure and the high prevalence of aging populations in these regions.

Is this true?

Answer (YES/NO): NO